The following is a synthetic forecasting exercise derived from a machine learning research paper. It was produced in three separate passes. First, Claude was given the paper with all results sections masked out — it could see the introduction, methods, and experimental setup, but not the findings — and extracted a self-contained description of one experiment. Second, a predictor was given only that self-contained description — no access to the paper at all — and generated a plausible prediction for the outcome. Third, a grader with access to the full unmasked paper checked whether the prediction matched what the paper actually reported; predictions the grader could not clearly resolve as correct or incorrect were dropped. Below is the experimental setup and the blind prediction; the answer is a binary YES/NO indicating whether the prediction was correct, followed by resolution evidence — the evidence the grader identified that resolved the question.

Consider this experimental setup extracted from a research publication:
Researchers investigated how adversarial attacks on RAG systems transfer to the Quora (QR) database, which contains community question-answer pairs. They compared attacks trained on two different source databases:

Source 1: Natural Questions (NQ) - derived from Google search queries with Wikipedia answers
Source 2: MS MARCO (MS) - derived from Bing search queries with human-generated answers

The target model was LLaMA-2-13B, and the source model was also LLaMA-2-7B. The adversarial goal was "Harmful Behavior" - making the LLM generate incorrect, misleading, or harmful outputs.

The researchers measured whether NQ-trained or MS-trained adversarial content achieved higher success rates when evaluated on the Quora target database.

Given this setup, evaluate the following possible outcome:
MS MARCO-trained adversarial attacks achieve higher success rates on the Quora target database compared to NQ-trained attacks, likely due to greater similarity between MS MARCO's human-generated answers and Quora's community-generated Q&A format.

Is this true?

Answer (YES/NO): NO